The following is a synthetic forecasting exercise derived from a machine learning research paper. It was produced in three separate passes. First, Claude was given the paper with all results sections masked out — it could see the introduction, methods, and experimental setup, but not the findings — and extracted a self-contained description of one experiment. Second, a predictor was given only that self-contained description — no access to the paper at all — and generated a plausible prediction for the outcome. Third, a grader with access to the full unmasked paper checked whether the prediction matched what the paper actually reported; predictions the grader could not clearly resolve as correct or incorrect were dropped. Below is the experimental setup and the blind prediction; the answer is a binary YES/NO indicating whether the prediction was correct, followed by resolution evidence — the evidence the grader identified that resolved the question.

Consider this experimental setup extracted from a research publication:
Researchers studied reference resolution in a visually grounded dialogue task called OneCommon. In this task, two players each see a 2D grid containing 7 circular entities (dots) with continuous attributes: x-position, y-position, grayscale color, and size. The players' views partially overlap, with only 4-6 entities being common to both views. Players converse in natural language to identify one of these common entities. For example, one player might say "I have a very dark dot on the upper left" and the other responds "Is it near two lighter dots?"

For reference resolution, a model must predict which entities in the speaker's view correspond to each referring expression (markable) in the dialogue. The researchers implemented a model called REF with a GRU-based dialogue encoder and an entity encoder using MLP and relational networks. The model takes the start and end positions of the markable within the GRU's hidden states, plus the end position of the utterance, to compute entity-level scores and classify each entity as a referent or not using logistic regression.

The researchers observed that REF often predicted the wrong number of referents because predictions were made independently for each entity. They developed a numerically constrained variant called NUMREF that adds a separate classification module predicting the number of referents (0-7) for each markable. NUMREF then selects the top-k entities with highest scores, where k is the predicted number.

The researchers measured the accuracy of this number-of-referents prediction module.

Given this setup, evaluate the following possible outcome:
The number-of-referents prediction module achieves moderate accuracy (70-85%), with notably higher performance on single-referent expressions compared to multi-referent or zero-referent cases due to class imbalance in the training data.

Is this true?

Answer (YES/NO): NO